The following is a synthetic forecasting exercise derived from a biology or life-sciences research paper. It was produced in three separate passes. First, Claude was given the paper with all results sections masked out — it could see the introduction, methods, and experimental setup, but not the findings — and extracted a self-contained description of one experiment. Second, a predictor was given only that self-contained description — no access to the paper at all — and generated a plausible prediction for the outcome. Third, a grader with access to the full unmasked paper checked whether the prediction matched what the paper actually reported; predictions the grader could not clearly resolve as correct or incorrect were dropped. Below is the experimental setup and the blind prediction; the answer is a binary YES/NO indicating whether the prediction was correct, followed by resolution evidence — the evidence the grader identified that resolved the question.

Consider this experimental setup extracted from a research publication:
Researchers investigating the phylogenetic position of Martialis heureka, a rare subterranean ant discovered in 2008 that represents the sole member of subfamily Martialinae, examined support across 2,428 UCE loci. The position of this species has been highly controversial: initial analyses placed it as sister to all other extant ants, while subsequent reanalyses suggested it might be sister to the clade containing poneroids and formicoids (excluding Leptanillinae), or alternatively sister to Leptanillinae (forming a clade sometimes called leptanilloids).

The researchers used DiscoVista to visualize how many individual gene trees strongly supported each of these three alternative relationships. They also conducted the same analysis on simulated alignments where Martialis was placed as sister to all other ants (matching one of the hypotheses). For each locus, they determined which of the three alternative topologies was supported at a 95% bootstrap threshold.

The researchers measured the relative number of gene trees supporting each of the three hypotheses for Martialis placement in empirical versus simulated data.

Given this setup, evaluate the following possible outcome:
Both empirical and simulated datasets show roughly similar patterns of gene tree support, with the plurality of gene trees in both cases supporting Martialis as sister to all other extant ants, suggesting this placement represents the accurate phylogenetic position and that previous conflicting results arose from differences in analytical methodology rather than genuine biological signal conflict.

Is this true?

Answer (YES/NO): NO